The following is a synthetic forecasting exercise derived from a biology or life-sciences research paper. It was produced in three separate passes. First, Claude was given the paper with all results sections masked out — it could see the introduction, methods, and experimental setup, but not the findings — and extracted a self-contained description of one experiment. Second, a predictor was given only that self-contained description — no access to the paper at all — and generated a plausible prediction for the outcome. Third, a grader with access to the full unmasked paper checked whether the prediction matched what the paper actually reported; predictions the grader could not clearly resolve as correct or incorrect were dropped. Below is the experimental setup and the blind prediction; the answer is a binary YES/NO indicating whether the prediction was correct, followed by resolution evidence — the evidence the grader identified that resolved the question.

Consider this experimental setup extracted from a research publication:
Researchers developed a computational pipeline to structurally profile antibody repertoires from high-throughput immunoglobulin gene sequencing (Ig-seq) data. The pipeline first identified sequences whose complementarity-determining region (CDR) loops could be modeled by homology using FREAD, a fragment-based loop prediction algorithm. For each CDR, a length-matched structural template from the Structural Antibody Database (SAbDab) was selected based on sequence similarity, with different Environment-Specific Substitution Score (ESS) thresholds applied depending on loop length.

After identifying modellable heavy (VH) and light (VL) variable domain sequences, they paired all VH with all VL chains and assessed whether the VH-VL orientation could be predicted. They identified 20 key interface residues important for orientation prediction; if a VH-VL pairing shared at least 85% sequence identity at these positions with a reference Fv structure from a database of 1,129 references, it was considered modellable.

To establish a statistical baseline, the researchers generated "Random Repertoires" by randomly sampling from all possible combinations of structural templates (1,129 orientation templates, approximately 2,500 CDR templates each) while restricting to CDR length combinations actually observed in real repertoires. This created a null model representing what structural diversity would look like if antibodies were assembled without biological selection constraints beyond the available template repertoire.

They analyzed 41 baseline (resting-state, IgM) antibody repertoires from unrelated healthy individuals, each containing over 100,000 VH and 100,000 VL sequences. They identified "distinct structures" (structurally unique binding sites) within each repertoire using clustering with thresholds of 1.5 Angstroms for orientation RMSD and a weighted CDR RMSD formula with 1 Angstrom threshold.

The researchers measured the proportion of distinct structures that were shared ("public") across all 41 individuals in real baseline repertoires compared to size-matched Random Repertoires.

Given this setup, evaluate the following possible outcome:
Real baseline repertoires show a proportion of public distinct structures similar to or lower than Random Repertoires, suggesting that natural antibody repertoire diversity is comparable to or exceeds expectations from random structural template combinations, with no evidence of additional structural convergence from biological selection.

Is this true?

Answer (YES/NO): NO